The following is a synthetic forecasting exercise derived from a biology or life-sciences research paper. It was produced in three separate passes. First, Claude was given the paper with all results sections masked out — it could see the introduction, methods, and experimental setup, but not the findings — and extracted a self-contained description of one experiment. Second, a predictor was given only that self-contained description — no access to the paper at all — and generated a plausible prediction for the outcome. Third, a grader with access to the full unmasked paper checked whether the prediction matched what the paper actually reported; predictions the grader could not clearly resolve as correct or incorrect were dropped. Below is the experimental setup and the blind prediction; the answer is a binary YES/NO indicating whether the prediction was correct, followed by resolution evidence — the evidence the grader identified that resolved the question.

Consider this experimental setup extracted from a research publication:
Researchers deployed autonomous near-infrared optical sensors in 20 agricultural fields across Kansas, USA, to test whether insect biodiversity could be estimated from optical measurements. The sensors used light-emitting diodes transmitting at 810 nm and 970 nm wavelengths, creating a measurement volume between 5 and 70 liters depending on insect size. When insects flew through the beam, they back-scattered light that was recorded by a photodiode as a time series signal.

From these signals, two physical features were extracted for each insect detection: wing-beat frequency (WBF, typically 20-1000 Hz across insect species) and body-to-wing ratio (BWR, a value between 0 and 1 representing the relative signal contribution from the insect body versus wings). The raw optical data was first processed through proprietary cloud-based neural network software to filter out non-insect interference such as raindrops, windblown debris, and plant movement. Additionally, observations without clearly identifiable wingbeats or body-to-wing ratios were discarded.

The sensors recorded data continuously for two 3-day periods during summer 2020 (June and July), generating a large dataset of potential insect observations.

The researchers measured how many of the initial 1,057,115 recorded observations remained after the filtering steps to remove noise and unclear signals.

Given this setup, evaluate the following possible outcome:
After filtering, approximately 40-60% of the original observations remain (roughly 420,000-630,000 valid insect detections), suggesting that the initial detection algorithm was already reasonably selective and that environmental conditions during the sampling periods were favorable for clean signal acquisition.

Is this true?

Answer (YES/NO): NO